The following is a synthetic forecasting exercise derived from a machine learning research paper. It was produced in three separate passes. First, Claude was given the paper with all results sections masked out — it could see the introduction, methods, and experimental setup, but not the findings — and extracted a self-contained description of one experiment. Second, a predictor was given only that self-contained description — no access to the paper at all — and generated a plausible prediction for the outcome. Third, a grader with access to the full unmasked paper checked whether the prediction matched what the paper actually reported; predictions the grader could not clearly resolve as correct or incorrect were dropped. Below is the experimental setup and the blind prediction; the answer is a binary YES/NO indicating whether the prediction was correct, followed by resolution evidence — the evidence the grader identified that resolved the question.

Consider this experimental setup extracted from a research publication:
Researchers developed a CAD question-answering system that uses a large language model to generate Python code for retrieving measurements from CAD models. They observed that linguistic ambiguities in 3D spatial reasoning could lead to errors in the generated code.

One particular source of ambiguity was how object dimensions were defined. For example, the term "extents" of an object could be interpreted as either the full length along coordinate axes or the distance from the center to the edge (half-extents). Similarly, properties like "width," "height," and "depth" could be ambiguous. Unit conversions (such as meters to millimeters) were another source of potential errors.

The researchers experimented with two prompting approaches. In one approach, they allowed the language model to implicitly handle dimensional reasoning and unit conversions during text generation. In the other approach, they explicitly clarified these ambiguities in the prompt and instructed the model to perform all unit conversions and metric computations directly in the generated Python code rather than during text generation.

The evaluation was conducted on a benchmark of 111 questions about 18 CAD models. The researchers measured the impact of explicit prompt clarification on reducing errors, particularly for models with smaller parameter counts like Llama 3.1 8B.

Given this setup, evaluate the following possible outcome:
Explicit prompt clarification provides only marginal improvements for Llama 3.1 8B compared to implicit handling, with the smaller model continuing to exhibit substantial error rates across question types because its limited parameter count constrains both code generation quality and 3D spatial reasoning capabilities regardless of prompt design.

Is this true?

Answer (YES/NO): NO